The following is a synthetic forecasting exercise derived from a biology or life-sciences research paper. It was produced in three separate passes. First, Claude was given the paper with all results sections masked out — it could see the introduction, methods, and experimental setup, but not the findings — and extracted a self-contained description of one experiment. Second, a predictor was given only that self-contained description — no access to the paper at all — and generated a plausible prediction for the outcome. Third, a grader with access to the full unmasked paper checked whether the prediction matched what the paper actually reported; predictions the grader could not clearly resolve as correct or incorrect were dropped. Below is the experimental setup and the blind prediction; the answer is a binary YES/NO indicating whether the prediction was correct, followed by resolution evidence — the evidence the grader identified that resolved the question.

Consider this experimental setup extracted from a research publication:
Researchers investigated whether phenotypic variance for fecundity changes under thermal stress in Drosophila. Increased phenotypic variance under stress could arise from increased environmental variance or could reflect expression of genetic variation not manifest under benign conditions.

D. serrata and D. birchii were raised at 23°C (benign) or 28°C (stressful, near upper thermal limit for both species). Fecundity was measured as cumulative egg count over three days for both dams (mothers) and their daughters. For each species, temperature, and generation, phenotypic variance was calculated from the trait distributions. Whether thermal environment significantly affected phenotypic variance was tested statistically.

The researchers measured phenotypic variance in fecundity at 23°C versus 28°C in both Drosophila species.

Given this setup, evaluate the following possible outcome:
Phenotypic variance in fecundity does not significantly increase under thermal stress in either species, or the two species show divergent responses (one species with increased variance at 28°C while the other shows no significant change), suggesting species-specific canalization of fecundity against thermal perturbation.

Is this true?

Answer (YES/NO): YES